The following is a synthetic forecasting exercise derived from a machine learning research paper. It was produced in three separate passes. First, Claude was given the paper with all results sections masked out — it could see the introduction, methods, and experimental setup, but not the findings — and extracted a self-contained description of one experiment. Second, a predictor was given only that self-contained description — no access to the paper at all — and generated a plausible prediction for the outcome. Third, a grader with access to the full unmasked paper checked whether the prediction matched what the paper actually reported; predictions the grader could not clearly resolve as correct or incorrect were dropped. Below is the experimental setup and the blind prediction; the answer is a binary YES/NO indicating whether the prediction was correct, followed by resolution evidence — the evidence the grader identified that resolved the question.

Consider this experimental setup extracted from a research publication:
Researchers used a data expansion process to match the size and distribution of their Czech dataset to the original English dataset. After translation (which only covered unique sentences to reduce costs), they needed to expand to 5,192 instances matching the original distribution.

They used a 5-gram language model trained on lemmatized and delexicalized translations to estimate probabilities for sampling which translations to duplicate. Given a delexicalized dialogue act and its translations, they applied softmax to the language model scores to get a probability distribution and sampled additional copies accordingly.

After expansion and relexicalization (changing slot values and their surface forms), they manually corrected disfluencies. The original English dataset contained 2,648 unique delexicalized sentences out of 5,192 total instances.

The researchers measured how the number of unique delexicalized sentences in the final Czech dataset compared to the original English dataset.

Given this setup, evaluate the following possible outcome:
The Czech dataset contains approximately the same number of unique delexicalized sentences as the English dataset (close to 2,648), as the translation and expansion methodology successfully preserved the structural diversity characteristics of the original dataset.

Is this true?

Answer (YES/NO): YES